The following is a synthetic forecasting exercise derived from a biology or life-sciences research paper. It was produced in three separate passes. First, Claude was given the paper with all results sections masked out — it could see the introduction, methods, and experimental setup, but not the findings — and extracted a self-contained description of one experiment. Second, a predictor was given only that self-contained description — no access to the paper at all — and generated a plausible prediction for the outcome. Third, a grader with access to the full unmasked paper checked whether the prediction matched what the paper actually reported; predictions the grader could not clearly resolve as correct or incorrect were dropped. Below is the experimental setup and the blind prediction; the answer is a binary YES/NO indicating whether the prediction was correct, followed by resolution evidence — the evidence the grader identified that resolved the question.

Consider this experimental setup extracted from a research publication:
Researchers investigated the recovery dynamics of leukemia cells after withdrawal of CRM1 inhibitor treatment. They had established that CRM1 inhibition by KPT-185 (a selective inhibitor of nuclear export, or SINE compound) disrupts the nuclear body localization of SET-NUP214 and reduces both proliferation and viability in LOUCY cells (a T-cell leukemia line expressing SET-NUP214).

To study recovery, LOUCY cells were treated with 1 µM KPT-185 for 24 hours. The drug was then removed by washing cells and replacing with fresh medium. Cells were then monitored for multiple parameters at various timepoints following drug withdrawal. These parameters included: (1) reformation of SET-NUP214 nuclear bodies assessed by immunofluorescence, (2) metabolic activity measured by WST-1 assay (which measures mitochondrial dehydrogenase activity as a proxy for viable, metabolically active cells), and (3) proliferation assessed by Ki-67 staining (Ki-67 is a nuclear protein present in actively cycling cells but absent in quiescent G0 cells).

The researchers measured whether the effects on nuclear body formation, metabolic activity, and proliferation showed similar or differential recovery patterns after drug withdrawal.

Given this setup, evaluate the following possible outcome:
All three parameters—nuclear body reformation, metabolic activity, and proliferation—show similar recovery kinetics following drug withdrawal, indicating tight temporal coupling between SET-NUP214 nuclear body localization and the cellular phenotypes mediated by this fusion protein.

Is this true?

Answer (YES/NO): NO